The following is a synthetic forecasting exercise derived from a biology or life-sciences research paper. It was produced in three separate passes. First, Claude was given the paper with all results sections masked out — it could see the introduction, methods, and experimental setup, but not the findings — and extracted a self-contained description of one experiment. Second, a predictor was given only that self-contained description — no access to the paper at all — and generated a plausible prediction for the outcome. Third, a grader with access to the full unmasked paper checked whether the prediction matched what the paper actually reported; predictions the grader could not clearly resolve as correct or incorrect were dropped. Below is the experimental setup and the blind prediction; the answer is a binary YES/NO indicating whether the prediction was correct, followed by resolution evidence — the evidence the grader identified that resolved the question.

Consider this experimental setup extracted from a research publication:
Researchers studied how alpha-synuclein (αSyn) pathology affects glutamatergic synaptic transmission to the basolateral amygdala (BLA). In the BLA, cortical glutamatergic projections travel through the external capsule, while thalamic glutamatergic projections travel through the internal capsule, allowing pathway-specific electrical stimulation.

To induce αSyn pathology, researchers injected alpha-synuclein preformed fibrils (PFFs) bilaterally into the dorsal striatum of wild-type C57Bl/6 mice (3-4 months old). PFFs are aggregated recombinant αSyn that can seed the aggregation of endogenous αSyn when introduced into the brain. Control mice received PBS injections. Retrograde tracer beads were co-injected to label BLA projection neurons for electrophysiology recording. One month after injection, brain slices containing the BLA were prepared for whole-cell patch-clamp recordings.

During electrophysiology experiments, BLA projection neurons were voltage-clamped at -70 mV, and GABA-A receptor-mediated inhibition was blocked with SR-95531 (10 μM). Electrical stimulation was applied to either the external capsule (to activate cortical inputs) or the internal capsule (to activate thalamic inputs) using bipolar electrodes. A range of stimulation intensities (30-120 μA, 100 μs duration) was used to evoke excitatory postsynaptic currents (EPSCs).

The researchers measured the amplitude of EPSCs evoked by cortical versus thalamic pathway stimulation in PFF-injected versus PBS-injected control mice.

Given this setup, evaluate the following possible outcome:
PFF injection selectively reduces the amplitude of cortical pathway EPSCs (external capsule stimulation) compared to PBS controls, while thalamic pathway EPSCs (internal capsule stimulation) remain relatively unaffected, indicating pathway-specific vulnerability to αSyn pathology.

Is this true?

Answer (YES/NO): YES